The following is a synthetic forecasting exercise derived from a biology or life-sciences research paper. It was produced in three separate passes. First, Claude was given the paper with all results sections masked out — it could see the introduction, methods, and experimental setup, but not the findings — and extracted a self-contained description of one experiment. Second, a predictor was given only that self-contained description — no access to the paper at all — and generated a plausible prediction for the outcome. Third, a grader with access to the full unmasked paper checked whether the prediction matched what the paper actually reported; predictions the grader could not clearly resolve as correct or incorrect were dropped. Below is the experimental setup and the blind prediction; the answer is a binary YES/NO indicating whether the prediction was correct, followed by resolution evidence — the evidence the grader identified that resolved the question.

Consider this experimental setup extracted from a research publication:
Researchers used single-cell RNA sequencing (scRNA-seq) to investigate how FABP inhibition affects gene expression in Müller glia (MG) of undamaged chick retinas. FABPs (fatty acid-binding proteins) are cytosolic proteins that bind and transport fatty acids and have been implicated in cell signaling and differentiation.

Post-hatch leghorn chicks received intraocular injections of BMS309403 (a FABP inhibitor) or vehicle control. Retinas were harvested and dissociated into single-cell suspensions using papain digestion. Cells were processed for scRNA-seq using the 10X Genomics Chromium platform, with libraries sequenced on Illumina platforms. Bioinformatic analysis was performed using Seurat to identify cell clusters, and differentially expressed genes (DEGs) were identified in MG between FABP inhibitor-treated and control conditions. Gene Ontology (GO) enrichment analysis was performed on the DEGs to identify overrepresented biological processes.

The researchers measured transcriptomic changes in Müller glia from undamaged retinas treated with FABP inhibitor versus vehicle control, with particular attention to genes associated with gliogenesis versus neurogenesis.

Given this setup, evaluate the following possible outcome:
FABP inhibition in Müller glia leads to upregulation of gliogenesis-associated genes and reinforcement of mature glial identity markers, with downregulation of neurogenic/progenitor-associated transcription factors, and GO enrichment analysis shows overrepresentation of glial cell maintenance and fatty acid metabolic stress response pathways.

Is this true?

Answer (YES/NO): NO